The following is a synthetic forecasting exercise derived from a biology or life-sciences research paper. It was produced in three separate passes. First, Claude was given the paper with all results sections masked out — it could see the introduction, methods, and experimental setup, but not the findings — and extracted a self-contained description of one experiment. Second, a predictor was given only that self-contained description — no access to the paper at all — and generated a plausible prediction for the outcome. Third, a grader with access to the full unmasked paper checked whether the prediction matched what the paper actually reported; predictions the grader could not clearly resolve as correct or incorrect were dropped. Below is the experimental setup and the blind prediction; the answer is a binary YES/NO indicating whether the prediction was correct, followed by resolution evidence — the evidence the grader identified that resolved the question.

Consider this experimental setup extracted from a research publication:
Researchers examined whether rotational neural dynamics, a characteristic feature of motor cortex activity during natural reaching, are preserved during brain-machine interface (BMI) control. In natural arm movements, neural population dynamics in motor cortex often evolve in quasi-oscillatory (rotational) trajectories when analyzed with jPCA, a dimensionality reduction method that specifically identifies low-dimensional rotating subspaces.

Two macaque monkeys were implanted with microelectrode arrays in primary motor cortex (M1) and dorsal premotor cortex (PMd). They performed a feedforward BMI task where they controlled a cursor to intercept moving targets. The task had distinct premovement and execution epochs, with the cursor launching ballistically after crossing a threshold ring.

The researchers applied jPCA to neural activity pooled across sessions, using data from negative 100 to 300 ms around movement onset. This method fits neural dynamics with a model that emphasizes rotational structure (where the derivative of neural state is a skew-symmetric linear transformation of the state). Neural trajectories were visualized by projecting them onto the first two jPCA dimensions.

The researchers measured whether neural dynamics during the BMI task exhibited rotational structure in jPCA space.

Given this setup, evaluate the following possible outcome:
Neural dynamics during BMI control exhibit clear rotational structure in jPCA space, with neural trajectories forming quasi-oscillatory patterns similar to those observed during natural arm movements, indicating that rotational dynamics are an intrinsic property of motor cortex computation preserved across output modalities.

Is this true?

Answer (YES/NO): YES